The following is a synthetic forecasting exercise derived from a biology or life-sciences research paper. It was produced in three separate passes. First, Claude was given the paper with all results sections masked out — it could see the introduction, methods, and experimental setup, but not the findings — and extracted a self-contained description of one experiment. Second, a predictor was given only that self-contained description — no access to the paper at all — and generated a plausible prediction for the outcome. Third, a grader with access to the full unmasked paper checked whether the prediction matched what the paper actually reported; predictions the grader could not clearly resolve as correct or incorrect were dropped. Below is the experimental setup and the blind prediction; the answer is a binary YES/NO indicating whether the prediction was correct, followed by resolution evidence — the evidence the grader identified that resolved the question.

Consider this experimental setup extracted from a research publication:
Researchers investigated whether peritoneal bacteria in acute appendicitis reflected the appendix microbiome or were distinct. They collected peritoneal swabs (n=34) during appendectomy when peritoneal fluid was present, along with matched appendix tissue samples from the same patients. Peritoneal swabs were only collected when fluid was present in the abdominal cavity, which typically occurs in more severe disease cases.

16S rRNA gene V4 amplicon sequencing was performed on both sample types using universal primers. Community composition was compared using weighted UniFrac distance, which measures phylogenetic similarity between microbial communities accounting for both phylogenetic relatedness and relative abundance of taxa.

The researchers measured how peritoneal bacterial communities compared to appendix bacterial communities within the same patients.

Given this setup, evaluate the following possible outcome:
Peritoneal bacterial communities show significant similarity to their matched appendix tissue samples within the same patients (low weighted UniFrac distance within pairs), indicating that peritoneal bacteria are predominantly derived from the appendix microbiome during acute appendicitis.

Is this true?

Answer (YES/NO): NO